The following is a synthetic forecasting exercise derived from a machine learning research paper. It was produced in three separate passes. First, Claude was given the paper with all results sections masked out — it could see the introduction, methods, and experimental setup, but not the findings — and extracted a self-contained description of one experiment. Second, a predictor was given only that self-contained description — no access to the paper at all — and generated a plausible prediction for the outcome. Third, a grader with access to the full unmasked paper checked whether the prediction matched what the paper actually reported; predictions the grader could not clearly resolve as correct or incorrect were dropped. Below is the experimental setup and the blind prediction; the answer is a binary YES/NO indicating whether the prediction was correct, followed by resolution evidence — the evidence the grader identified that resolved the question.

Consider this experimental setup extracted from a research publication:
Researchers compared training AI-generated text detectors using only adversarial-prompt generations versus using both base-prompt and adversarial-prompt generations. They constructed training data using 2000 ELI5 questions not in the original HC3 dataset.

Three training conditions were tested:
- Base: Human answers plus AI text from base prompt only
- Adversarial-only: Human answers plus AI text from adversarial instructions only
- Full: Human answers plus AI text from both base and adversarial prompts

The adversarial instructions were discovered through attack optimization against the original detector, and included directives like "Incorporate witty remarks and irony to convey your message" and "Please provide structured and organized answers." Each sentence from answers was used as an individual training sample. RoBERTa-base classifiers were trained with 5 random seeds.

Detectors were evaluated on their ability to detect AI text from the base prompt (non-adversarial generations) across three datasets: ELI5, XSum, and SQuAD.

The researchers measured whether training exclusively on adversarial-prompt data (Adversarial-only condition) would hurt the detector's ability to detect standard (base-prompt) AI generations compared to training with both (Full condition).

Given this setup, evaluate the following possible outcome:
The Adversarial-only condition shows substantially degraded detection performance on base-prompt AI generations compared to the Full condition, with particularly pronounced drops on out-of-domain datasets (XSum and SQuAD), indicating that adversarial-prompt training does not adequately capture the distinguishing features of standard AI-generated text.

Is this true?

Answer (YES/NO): NO